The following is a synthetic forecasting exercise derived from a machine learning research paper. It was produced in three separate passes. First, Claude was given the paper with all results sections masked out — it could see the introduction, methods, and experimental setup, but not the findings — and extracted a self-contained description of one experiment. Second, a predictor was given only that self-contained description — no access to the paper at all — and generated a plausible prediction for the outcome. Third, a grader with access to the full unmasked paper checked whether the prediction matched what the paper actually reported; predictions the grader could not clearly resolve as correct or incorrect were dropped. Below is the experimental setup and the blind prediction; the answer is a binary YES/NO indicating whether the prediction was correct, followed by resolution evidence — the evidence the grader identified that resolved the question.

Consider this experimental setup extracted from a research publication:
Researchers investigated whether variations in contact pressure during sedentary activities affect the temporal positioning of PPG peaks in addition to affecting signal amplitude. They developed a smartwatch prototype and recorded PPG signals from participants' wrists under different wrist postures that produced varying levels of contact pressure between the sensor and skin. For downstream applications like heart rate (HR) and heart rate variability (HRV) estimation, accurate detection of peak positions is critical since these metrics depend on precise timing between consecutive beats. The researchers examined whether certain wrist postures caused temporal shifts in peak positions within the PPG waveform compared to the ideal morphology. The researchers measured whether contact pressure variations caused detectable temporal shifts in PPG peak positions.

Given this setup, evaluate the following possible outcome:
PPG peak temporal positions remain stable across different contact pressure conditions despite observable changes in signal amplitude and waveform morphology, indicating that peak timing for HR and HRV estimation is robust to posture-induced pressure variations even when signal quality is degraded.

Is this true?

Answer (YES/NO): NO